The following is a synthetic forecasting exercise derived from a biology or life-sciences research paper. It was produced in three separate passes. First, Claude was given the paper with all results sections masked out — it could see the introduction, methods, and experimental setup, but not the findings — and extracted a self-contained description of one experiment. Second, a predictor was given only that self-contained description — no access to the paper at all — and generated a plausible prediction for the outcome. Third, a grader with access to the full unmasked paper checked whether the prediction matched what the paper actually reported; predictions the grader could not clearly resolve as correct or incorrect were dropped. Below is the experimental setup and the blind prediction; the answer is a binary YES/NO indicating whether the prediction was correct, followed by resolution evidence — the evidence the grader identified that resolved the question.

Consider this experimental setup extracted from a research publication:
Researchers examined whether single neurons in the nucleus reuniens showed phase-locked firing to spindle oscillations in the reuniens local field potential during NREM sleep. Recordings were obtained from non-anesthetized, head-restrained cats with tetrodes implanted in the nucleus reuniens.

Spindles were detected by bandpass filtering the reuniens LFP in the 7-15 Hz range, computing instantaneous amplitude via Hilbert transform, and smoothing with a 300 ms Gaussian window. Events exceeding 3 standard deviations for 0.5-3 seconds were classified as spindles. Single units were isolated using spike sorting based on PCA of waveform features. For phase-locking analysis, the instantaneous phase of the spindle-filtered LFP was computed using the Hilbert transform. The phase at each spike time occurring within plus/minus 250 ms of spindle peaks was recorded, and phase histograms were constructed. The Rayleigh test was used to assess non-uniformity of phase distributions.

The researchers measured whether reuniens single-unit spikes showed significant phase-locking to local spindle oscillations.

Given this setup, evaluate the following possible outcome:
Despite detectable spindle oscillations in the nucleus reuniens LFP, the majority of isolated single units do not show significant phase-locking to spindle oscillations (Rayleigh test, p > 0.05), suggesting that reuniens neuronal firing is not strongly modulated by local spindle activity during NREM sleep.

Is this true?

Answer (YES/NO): NO